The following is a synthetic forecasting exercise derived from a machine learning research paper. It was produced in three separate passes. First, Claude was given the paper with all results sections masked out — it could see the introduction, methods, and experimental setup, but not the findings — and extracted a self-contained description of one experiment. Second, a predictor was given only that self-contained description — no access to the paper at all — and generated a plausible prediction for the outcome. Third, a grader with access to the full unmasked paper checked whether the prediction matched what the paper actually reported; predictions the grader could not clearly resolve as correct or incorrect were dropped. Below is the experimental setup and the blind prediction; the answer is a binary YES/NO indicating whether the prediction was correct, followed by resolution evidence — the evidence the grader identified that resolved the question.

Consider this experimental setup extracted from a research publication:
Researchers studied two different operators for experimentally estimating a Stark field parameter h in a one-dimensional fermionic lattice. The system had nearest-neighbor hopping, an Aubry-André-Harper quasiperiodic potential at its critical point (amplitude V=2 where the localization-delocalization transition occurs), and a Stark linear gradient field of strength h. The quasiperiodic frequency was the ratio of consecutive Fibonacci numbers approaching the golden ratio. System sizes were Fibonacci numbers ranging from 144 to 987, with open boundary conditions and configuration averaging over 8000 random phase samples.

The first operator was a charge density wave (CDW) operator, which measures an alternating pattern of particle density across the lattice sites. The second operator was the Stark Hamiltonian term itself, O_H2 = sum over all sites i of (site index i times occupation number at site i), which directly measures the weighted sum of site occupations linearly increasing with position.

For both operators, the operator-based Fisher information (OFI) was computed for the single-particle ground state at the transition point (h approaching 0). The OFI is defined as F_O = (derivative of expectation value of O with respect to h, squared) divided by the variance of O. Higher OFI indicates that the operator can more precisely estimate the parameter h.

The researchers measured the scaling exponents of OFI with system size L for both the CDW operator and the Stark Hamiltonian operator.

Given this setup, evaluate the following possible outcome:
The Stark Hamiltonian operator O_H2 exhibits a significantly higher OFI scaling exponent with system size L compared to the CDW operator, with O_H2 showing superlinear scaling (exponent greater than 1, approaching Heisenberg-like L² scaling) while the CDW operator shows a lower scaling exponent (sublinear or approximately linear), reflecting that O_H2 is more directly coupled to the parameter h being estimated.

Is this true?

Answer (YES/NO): NO